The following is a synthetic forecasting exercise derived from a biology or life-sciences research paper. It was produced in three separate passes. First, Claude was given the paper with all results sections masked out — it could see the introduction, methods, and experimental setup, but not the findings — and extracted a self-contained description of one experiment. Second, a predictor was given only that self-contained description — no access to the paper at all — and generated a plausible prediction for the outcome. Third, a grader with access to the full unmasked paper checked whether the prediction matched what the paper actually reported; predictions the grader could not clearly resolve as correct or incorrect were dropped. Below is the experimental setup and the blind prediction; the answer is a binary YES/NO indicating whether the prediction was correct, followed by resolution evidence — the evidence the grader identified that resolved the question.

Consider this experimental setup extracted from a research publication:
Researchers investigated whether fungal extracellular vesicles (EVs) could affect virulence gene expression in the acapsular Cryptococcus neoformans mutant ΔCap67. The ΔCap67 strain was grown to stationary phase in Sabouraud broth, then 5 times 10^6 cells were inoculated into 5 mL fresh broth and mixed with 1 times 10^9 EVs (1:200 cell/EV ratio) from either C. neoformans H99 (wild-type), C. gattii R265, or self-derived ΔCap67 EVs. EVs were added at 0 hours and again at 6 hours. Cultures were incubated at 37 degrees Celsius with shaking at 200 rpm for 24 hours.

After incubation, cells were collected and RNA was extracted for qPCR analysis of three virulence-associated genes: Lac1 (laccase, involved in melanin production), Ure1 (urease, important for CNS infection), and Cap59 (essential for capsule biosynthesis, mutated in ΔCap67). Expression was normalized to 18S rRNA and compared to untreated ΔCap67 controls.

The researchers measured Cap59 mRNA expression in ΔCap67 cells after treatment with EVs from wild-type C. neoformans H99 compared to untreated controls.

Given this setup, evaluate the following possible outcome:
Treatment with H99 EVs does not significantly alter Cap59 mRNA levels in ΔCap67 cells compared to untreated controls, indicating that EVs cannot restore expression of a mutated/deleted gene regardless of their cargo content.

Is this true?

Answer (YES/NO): NO